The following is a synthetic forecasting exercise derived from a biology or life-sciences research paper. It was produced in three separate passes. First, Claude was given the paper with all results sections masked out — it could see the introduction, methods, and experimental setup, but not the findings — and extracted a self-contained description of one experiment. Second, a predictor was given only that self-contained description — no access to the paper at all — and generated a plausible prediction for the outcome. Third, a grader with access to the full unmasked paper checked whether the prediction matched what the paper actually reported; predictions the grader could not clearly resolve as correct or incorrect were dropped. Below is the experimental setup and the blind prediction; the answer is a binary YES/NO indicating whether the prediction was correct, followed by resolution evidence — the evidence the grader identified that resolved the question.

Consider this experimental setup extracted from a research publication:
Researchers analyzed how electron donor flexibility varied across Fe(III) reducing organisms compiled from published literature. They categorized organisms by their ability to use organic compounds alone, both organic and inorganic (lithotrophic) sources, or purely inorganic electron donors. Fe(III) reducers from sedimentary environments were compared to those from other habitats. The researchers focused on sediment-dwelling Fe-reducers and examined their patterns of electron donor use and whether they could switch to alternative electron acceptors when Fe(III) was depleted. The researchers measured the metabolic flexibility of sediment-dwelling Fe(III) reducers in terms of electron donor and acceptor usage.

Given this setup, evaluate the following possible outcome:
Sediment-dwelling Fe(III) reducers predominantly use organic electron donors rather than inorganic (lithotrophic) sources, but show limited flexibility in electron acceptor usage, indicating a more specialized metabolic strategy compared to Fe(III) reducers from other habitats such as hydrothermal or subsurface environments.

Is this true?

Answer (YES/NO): NO